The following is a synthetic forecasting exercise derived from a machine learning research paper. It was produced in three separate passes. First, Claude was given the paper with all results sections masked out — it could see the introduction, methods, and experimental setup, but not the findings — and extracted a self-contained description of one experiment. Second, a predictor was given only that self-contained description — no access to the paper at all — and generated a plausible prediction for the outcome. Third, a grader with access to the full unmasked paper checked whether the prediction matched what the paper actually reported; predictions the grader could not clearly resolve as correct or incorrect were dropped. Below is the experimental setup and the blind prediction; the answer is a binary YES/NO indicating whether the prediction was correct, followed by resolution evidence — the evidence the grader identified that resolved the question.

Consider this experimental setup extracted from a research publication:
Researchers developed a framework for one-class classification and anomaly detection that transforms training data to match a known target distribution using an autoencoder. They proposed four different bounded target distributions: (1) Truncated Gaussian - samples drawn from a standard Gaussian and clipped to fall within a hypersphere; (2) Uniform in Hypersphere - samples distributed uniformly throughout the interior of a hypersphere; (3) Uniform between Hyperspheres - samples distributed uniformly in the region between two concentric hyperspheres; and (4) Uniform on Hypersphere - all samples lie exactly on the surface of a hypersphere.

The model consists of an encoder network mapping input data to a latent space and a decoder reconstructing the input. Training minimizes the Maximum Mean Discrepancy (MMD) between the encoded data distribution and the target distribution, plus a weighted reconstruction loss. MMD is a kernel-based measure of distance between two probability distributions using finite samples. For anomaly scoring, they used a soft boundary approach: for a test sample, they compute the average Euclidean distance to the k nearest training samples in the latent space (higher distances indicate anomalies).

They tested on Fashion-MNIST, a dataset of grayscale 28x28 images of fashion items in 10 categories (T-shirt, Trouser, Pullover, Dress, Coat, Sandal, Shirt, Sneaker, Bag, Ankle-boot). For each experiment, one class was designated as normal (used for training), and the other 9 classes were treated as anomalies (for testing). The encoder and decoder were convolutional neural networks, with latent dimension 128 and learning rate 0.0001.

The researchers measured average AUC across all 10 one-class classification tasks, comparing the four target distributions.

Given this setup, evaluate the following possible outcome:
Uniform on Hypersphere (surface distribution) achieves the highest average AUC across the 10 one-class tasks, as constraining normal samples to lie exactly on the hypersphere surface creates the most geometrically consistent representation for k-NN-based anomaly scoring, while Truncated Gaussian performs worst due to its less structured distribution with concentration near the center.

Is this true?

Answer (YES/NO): NO